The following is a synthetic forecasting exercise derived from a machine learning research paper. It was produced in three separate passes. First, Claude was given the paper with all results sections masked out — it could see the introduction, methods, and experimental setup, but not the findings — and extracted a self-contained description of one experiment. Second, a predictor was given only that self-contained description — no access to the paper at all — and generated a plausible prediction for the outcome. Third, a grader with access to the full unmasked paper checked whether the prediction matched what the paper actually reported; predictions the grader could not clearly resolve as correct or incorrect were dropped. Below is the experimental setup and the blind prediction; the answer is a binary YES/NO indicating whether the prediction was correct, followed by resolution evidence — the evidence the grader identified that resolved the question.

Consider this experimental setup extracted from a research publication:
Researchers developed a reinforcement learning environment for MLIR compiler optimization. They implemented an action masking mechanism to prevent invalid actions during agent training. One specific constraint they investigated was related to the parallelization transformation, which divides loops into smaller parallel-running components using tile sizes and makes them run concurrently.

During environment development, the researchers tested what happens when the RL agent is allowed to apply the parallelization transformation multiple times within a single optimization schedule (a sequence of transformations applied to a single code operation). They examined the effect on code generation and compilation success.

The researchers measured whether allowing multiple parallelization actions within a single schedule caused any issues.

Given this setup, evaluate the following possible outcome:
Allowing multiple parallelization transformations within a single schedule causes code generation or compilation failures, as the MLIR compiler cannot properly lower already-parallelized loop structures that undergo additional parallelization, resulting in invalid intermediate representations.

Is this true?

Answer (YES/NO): NO